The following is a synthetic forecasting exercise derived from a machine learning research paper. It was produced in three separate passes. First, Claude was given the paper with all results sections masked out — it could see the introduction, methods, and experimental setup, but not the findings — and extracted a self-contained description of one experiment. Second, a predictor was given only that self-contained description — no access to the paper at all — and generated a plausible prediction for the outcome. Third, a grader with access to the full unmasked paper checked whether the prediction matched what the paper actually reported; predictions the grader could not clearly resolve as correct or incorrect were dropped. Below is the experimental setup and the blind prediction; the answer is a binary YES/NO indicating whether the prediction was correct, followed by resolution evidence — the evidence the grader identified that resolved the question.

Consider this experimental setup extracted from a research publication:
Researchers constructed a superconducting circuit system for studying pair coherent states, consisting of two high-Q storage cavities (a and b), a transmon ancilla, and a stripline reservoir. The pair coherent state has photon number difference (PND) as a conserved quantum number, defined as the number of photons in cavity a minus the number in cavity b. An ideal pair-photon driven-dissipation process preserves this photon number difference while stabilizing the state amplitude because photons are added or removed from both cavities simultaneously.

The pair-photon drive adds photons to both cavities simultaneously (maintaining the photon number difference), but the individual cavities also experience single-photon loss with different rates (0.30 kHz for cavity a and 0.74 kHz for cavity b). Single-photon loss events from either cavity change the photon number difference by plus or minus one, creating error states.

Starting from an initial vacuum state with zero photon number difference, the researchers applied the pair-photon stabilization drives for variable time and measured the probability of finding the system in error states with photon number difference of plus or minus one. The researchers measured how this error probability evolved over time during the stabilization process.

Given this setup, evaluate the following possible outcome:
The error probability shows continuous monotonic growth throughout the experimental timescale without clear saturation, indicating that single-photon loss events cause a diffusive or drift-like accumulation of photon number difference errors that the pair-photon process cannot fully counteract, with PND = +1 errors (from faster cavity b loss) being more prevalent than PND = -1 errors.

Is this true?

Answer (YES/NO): NO